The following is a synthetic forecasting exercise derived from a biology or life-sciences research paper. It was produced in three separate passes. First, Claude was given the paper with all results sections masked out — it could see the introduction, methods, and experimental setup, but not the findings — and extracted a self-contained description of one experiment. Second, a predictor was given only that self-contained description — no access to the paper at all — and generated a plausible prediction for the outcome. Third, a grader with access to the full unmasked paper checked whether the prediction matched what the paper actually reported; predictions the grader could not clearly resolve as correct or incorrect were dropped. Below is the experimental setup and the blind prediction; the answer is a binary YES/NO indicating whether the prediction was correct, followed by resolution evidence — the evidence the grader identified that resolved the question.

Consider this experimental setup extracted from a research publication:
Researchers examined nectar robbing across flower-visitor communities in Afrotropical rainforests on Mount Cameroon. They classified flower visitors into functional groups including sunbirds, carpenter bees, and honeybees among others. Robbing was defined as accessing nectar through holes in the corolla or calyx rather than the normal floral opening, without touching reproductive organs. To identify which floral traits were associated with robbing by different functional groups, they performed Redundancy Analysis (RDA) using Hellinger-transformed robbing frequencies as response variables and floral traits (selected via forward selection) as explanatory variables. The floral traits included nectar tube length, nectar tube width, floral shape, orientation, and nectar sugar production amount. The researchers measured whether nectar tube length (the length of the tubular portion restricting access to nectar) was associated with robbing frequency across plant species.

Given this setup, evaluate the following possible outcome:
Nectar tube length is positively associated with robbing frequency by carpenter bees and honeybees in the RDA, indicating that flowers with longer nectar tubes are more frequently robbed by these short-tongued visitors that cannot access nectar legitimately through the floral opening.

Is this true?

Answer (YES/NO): NO